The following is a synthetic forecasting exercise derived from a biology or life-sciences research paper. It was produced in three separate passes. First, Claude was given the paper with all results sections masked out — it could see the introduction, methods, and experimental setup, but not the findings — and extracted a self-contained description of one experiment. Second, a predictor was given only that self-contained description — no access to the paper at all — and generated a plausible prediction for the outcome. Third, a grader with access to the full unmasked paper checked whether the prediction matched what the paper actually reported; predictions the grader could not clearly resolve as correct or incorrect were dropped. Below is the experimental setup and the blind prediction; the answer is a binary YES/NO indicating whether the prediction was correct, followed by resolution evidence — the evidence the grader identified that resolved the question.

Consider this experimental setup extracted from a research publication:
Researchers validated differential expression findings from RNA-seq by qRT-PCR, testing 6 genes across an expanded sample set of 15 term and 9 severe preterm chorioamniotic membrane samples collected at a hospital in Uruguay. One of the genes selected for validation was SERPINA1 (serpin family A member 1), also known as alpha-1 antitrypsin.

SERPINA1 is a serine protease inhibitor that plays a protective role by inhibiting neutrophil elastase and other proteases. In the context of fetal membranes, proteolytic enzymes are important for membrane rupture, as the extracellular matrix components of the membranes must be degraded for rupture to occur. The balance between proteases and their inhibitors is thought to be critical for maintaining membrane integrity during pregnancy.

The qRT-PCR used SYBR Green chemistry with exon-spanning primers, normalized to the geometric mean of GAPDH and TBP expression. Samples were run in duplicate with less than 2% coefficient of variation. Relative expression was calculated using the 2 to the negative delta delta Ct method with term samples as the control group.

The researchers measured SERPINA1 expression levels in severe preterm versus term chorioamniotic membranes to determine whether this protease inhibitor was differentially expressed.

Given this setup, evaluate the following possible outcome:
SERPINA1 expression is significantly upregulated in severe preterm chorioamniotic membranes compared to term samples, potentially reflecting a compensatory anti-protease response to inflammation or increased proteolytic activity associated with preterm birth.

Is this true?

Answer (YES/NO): NO